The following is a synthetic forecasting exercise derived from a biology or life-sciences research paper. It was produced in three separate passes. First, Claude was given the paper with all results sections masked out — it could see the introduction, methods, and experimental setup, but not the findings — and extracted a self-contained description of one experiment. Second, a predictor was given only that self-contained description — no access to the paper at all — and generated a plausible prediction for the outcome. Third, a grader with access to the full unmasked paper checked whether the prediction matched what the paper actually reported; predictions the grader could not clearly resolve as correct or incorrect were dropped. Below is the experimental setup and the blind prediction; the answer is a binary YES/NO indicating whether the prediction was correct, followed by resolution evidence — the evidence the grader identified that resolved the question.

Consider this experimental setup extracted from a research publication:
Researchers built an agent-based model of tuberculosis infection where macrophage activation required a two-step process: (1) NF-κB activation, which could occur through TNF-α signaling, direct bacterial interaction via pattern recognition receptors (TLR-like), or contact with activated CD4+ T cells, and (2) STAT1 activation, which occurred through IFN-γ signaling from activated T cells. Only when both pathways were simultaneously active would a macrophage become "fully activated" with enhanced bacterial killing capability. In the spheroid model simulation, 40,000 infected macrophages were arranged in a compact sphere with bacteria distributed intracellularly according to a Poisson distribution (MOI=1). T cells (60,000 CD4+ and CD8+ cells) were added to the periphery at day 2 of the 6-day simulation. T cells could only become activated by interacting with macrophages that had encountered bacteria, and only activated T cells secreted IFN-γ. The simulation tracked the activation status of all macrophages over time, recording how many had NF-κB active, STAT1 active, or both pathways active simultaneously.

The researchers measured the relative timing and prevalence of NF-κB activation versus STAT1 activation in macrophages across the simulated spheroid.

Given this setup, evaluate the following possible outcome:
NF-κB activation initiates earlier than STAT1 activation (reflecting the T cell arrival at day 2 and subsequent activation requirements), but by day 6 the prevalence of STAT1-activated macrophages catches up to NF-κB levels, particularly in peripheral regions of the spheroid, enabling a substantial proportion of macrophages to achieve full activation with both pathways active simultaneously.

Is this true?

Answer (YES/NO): NO